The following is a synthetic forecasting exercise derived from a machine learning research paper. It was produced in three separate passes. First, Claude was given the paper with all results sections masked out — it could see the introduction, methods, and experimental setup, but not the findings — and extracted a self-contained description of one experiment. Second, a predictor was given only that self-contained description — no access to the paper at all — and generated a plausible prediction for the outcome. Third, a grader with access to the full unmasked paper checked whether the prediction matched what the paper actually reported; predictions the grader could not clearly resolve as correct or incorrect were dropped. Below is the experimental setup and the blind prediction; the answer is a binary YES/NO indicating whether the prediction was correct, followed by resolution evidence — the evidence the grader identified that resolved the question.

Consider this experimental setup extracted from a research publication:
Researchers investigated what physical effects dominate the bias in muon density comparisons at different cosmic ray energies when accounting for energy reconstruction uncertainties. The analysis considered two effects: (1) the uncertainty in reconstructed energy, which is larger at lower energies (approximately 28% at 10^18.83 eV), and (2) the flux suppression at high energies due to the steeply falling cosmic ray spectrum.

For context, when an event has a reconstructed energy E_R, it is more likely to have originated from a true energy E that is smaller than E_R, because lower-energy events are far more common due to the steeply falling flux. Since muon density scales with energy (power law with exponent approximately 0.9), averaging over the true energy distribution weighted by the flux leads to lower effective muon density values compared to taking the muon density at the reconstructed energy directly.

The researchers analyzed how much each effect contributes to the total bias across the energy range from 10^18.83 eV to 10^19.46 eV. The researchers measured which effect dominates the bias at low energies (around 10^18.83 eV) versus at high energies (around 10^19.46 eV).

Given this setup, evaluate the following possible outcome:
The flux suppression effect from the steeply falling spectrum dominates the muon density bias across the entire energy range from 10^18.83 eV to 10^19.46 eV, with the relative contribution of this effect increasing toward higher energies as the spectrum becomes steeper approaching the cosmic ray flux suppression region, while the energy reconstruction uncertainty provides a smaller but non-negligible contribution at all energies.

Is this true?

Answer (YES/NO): NO